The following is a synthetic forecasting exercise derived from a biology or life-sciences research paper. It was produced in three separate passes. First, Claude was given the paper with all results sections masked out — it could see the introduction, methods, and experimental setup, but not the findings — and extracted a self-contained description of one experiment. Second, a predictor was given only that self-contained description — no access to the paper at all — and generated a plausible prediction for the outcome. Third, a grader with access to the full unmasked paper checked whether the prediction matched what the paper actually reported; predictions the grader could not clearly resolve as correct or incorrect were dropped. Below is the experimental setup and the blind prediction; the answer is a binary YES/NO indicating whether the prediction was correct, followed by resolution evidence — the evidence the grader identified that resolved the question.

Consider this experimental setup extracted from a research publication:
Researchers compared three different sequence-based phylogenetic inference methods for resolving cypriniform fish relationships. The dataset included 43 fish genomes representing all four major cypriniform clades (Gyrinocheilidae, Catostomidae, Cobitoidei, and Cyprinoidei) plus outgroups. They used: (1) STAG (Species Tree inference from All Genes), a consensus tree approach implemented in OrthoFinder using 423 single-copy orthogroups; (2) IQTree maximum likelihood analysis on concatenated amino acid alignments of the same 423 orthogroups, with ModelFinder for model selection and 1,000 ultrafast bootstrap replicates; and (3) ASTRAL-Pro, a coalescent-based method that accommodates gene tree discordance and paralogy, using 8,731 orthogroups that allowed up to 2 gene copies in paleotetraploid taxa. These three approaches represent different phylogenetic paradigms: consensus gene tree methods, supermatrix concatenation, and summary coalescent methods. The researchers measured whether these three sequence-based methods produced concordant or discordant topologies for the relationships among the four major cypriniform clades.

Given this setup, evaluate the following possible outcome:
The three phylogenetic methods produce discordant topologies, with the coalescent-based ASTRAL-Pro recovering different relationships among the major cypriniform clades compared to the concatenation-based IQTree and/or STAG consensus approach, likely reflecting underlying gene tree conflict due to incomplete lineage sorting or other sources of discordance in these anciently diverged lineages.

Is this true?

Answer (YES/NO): NO